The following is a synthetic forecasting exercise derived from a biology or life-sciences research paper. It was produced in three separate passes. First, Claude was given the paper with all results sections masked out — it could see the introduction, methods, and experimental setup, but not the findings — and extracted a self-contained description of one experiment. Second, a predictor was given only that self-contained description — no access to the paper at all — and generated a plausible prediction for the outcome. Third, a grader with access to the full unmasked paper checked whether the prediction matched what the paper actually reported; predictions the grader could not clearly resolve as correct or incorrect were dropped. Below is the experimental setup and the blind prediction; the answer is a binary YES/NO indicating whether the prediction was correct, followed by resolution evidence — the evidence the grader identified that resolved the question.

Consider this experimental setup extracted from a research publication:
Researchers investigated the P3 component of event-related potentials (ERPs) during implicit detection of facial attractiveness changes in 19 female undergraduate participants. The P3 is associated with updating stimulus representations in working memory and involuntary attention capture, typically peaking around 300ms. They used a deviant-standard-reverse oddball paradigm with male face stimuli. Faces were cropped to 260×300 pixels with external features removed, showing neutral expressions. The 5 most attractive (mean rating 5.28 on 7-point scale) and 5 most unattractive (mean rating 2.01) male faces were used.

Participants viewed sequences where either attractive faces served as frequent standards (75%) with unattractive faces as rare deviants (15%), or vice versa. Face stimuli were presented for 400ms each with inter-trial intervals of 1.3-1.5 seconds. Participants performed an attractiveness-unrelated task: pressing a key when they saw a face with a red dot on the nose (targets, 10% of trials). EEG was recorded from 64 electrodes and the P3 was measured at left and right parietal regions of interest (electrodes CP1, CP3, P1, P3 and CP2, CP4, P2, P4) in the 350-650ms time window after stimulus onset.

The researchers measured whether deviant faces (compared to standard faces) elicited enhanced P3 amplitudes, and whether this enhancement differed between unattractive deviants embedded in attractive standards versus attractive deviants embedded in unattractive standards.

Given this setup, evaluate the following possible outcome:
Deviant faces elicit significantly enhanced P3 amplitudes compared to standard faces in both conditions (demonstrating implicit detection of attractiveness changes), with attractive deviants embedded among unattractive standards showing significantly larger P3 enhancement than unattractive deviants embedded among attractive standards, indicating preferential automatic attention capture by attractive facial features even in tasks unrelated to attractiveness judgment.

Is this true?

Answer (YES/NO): NO